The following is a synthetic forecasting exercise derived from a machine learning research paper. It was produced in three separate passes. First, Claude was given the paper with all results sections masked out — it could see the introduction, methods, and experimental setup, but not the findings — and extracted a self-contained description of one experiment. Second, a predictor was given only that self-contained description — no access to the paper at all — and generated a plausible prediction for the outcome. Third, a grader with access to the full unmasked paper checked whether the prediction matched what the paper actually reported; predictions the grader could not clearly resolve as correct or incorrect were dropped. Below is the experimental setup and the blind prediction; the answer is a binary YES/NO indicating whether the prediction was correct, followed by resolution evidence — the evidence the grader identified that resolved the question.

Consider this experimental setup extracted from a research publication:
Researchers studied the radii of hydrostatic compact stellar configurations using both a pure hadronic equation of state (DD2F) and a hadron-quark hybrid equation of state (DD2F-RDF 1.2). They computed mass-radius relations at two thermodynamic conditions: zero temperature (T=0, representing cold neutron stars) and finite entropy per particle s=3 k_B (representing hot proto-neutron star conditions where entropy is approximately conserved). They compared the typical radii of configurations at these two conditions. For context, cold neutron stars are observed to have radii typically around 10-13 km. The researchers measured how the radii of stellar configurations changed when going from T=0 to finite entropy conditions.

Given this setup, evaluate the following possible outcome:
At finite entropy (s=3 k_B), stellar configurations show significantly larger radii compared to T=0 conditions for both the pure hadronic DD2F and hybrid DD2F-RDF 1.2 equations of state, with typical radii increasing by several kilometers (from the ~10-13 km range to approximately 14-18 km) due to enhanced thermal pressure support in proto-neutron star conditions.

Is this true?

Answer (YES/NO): NO